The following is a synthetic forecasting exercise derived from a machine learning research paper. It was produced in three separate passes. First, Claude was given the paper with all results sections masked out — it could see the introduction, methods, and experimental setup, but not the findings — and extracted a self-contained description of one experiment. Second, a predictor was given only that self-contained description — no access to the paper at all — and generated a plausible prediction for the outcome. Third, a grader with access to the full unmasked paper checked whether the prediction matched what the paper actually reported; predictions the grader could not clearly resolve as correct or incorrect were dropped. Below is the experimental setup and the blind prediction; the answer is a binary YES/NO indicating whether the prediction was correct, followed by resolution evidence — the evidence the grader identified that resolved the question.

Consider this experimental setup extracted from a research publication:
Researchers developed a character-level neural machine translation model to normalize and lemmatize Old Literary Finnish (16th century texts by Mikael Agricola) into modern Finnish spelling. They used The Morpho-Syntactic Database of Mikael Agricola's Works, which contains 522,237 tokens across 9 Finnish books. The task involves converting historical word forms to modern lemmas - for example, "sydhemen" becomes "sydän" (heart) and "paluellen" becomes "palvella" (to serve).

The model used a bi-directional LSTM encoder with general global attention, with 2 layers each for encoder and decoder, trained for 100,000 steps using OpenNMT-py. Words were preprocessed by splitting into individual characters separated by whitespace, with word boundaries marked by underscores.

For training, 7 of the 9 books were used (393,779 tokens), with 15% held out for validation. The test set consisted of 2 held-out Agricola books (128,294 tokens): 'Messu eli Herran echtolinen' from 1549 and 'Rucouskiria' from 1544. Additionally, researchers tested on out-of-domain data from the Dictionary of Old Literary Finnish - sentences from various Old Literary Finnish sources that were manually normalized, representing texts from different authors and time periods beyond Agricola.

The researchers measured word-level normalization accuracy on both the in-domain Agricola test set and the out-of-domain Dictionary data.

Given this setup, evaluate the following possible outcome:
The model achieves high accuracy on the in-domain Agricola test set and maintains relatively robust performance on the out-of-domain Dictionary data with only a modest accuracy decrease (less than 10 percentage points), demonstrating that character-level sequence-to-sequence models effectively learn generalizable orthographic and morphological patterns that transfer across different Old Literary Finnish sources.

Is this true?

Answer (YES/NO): YES